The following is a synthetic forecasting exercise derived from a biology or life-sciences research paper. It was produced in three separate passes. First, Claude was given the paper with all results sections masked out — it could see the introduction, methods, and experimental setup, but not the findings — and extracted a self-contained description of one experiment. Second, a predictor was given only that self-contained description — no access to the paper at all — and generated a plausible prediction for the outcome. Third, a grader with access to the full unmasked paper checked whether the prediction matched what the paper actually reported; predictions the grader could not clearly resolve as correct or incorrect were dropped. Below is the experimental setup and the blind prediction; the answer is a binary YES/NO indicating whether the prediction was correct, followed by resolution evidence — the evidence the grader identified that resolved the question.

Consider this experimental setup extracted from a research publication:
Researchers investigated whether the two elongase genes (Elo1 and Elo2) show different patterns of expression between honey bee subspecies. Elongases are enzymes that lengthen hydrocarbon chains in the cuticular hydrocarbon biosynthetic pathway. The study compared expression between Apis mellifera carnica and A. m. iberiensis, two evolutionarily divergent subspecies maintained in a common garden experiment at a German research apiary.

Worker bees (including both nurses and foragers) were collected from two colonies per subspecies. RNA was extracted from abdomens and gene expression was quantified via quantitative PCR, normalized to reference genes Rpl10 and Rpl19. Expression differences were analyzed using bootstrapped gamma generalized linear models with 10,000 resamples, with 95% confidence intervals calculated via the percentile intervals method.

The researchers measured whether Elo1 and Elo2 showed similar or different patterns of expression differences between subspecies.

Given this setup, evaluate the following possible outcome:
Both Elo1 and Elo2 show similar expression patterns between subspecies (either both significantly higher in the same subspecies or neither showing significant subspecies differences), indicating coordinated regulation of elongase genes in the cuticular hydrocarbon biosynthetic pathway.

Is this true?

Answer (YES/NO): YES